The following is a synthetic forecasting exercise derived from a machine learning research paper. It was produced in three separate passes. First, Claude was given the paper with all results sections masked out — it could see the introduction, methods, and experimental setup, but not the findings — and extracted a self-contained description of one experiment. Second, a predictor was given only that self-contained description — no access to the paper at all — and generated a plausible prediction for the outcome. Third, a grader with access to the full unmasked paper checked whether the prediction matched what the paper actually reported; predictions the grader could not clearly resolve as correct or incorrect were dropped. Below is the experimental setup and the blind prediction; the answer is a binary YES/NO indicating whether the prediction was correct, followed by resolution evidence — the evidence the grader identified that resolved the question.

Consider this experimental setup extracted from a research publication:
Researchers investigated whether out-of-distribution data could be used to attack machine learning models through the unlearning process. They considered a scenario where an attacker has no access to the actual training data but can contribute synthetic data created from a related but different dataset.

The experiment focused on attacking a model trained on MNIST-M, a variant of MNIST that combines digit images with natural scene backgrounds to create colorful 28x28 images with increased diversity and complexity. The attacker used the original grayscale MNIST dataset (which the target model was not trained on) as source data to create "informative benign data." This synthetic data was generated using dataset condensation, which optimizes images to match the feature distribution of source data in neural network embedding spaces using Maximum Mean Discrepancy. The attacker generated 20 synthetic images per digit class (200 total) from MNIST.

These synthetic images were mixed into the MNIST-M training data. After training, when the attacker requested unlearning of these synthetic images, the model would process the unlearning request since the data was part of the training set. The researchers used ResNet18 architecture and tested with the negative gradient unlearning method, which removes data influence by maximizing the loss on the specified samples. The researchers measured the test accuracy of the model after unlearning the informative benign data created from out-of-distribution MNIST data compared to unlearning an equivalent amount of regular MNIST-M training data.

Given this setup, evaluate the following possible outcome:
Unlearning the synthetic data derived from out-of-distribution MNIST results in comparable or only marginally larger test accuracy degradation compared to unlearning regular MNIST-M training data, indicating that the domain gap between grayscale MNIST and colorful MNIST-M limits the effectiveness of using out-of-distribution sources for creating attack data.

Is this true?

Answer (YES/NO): NO